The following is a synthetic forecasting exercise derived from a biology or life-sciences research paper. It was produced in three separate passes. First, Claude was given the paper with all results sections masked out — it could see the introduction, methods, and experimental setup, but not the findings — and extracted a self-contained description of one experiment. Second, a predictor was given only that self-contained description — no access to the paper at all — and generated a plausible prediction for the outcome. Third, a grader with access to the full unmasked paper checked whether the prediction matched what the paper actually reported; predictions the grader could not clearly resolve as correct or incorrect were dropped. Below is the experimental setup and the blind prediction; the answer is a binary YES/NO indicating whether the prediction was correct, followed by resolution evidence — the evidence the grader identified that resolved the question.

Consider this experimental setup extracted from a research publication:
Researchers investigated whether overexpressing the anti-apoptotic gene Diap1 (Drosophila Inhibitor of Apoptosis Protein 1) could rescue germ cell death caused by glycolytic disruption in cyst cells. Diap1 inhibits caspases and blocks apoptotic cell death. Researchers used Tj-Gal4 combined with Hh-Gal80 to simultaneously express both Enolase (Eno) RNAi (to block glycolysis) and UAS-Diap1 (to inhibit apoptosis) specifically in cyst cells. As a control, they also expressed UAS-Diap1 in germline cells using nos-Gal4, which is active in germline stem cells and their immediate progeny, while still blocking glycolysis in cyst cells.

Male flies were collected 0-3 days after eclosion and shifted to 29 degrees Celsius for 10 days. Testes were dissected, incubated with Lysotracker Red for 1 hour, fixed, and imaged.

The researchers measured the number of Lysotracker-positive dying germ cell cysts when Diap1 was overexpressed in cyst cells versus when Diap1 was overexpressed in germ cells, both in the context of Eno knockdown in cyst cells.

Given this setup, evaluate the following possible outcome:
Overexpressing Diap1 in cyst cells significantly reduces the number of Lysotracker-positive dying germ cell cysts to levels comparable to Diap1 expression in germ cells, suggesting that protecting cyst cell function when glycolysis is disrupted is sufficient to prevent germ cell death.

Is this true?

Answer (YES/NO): NO